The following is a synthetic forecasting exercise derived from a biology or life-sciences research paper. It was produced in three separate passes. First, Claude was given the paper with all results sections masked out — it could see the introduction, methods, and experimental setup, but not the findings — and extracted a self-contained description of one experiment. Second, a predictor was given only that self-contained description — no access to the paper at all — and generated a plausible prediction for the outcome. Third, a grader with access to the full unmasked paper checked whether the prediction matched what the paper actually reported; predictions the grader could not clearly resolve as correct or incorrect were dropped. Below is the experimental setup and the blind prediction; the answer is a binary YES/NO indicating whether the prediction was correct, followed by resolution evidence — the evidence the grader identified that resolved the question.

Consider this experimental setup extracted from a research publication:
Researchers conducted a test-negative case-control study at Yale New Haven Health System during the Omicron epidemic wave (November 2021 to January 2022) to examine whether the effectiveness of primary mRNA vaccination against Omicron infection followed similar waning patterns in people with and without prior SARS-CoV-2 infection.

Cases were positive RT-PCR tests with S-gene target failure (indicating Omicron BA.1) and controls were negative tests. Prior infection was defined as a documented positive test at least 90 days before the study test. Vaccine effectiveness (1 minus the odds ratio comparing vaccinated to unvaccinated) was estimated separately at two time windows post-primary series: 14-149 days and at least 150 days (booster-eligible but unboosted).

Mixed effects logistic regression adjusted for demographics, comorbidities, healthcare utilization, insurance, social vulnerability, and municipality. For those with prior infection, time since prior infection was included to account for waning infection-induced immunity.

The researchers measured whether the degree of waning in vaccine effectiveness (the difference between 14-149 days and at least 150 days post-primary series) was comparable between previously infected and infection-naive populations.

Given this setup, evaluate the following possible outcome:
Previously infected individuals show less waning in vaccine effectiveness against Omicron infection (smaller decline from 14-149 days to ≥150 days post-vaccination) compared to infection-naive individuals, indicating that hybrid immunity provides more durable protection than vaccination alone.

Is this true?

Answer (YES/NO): YES